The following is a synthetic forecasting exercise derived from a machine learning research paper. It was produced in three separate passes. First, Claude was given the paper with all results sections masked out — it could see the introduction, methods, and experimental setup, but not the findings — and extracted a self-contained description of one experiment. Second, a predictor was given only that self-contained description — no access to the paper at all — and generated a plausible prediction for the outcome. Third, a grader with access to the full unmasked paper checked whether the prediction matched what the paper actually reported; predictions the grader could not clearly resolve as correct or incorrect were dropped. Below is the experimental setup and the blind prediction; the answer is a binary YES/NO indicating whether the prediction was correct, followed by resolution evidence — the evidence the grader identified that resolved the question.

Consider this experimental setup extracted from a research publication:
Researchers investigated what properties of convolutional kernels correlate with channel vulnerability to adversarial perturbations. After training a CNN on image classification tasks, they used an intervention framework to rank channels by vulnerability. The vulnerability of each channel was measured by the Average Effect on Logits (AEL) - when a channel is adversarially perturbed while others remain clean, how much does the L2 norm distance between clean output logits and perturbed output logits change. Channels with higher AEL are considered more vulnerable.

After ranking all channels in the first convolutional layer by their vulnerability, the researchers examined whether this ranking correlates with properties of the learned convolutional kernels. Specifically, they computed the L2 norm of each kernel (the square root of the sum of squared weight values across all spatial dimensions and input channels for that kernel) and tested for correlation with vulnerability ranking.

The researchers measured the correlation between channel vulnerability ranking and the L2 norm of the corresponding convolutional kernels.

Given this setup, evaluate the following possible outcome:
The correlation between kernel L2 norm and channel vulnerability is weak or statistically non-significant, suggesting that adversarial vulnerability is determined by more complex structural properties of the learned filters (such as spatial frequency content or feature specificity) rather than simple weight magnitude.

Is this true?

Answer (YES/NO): NO